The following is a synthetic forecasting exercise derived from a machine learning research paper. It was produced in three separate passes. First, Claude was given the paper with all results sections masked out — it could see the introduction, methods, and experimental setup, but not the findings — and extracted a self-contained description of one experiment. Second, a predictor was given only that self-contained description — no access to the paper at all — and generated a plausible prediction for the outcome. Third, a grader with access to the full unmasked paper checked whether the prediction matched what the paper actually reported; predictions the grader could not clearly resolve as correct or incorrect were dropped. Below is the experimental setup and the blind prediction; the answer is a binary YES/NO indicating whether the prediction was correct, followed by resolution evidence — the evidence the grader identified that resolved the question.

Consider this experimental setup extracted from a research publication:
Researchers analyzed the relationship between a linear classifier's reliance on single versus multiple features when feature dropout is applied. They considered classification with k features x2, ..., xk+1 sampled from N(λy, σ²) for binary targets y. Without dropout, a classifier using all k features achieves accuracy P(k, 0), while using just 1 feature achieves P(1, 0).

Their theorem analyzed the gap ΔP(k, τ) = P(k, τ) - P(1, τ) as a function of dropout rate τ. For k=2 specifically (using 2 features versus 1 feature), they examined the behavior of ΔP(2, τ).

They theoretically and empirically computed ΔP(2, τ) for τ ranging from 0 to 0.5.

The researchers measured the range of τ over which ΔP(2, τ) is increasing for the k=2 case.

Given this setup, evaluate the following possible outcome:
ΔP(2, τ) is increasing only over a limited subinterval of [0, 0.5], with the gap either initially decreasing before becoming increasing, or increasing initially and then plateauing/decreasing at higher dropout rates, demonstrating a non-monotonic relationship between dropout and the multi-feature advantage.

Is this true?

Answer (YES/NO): YES